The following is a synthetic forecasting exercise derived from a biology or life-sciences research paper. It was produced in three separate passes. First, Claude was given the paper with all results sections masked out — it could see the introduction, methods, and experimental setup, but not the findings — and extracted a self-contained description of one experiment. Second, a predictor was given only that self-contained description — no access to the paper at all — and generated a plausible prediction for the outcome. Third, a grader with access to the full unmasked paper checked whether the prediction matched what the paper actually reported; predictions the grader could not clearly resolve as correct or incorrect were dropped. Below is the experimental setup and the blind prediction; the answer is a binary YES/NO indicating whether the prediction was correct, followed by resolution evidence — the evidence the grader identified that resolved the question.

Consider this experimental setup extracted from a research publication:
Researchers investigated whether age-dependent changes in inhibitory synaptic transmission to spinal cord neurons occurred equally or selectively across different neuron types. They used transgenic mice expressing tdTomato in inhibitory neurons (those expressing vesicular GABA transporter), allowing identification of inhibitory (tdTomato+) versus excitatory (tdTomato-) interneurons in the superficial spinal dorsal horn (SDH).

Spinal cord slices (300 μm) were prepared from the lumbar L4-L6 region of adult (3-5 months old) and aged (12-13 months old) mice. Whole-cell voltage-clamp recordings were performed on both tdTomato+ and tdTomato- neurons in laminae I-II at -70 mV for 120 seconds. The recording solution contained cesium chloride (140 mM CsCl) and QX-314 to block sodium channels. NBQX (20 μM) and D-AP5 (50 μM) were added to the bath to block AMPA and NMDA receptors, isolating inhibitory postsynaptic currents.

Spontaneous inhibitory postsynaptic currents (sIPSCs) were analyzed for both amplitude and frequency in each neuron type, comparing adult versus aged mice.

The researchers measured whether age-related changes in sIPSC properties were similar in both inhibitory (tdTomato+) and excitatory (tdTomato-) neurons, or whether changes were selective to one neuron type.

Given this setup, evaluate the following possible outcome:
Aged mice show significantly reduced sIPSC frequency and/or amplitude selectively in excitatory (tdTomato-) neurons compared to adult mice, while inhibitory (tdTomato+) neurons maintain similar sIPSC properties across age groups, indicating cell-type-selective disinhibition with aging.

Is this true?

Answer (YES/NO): YES